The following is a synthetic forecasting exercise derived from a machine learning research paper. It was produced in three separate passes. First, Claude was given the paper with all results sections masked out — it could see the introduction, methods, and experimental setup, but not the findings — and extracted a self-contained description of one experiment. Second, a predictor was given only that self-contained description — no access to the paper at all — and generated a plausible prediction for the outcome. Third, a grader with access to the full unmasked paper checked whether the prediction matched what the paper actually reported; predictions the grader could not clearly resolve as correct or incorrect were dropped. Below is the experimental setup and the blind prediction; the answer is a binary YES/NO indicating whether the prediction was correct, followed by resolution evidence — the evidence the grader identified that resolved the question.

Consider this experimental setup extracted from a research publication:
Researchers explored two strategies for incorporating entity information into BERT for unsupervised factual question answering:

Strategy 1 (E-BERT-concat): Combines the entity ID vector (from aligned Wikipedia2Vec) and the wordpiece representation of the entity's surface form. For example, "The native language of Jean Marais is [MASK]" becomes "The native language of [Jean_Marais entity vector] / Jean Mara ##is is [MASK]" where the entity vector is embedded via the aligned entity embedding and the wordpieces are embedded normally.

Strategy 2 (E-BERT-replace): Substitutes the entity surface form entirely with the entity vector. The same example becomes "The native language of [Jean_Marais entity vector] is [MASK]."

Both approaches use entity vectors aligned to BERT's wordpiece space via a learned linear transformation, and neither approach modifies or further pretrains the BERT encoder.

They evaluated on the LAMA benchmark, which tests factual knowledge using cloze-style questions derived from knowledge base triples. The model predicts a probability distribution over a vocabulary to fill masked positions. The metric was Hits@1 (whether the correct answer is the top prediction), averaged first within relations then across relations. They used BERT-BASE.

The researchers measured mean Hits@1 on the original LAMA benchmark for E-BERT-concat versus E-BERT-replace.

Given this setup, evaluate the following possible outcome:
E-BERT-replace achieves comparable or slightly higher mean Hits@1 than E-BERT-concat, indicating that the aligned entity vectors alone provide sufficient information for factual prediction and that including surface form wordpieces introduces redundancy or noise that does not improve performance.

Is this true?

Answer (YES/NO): NO